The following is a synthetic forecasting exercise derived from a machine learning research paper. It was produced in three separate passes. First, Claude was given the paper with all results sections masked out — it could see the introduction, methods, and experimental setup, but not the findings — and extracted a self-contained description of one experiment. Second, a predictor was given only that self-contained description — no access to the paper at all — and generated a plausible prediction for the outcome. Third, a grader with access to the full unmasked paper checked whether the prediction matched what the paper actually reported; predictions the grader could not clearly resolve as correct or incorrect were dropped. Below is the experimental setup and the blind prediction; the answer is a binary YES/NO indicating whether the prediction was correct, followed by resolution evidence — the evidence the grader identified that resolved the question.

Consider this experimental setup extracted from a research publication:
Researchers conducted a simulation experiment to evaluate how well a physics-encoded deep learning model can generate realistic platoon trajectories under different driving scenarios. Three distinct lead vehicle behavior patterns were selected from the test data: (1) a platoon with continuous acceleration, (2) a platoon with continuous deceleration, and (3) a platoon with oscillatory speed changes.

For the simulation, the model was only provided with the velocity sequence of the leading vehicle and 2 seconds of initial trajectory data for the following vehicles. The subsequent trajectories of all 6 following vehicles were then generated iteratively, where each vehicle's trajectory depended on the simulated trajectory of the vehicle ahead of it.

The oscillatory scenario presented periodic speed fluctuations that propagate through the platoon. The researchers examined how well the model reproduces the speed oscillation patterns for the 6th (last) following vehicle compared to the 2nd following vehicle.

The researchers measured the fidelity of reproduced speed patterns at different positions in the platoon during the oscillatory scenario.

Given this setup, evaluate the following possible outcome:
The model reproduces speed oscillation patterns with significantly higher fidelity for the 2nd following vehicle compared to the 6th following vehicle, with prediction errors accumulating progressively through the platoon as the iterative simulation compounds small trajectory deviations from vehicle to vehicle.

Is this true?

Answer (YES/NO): NO